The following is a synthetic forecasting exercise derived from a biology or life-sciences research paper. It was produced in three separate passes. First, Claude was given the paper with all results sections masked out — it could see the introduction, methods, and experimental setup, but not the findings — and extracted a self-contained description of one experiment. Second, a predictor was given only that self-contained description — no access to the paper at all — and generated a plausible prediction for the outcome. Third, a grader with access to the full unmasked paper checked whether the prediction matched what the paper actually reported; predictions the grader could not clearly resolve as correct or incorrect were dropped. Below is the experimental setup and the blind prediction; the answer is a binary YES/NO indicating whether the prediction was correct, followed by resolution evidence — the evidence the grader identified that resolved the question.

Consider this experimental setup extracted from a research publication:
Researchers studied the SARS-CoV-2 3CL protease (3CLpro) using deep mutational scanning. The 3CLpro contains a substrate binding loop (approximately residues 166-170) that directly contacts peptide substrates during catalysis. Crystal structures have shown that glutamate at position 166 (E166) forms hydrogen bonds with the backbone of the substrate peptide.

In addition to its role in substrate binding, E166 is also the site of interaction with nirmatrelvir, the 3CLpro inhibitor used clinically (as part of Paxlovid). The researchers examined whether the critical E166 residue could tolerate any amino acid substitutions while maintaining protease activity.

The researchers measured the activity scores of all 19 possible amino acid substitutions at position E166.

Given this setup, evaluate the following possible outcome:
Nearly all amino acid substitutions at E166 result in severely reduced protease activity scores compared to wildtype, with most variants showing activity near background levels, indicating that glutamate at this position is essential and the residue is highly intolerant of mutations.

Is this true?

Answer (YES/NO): NO